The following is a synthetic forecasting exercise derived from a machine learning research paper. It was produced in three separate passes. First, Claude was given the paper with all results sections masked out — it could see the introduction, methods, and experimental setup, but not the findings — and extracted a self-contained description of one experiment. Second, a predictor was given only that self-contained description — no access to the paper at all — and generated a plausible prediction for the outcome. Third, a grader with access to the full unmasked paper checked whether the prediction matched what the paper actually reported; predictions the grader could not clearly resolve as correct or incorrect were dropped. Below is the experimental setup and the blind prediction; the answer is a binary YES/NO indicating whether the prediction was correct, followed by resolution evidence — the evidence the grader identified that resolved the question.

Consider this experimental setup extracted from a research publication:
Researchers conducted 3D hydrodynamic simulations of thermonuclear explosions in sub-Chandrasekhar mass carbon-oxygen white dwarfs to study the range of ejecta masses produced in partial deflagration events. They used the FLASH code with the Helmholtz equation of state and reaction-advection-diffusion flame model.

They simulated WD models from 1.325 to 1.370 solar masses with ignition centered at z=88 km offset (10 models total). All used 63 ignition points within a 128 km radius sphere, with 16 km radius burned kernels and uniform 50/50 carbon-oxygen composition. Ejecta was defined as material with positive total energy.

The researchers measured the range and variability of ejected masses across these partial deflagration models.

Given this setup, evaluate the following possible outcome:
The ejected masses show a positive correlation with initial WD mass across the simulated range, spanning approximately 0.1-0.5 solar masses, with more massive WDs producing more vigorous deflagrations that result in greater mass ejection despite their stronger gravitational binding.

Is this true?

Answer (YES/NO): NO